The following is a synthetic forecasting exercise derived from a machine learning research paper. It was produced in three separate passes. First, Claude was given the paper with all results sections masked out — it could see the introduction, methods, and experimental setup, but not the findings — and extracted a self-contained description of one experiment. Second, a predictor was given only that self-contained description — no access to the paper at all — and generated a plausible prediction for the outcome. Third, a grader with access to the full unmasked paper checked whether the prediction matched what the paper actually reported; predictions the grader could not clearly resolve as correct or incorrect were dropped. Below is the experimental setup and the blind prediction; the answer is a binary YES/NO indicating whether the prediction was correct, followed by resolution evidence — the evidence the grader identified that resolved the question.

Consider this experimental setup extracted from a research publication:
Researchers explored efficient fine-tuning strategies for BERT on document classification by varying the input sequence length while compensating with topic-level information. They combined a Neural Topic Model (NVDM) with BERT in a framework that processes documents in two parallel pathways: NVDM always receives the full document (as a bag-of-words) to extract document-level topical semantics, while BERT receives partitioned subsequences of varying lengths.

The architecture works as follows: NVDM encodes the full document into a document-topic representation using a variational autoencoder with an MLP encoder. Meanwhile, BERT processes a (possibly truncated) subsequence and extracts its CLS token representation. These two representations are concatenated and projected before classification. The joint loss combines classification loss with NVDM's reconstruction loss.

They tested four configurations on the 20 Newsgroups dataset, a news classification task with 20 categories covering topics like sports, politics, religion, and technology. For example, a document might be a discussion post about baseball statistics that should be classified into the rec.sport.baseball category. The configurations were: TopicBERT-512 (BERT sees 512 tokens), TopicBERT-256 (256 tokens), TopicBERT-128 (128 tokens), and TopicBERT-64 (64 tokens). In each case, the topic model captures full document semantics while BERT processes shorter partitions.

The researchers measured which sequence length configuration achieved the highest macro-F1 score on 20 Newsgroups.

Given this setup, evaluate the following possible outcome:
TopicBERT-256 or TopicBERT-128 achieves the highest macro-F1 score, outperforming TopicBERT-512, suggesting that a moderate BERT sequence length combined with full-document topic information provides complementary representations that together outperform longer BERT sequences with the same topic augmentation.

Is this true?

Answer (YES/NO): NO